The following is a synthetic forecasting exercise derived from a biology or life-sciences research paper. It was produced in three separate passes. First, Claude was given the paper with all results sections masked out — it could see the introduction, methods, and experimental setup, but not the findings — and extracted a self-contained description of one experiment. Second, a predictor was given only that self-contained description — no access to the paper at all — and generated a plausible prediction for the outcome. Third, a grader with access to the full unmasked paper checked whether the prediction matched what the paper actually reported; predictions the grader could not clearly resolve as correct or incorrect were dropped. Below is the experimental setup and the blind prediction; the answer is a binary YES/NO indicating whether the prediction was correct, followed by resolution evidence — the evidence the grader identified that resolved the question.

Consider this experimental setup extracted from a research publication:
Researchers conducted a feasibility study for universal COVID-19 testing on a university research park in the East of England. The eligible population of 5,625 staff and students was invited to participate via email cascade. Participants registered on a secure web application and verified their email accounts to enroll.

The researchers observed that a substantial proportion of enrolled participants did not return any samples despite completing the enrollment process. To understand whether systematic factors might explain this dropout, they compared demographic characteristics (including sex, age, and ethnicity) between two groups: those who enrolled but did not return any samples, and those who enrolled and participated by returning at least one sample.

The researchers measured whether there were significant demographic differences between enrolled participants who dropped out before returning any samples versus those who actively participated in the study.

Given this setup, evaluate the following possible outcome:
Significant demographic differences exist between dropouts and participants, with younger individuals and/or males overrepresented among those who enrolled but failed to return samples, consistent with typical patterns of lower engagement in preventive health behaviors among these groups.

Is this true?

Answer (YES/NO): NO